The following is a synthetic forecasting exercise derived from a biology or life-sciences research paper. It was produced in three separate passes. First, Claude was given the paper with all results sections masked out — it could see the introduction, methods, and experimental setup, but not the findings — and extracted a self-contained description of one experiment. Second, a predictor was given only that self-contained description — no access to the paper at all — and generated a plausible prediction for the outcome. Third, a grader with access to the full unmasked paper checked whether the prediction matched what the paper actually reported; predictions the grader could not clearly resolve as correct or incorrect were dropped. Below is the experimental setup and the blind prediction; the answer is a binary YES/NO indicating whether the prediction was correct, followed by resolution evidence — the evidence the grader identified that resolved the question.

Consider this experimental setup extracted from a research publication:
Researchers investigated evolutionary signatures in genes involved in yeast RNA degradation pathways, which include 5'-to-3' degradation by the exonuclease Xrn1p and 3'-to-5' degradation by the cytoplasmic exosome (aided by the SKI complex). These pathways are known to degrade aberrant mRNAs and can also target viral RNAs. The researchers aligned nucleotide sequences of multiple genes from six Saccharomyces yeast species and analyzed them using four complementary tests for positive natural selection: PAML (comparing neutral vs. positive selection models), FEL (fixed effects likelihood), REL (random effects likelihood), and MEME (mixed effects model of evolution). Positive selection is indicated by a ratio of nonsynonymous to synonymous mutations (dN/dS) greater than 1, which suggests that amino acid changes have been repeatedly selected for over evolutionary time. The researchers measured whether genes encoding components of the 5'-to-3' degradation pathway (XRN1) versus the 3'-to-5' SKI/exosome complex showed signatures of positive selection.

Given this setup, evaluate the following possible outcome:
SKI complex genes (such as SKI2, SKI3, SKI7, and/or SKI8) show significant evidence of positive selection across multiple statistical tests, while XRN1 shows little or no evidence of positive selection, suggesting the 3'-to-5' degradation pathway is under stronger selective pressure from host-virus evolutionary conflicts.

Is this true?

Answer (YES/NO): NO